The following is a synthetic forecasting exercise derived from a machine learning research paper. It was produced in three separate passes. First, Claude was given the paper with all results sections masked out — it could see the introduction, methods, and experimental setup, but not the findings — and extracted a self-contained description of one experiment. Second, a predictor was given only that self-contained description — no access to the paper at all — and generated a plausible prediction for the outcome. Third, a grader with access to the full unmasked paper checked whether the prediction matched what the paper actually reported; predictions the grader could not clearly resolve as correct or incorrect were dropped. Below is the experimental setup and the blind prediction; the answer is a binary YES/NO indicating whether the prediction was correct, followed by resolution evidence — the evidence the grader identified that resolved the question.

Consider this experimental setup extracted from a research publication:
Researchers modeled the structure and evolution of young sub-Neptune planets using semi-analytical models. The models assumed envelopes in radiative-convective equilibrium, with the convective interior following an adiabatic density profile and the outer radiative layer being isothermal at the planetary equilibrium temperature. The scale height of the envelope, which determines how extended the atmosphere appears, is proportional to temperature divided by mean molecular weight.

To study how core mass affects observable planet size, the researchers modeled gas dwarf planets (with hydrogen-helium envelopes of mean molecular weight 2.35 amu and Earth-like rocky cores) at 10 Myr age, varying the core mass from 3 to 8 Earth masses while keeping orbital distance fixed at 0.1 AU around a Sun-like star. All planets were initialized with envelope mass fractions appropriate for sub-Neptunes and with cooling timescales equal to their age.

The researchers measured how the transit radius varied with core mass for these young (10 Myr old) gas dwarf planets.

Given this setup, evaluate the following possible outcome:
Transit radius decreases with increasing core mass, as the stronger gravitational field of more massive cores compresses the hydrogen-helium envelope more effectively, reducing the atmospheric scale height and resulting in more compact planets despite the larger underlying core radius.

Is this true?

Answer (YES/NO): NO